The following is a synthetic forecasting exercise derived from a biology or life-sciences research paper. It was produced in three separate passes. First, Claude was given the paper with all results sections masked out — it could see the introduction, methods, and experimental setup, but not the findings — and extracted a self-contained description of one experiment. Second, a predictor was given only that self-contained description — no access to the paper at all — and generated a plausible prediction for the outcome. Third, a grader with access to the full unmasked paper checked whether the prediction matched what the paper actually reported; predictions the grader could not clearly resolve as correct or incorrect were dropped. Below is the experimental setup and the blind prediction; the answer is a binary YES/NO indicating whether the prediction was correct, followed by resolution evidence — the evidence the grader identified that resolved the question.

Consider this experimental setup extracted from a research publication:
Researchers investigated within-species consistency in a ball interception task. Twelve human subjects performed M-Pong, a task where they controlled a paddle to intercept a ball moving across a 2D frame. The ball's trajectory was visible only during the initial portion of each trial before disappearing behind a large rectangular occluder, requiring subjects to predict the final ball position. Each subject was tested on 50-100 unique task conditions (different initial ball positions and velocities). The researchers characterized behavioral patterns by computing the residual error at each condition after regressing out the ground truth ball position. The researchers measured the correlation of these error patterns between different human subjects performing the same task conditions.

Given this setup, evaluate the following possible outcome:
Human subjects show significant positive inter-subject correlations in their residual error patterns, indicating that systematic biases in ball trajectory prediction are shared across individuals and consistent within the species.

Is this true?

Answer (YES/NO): YES